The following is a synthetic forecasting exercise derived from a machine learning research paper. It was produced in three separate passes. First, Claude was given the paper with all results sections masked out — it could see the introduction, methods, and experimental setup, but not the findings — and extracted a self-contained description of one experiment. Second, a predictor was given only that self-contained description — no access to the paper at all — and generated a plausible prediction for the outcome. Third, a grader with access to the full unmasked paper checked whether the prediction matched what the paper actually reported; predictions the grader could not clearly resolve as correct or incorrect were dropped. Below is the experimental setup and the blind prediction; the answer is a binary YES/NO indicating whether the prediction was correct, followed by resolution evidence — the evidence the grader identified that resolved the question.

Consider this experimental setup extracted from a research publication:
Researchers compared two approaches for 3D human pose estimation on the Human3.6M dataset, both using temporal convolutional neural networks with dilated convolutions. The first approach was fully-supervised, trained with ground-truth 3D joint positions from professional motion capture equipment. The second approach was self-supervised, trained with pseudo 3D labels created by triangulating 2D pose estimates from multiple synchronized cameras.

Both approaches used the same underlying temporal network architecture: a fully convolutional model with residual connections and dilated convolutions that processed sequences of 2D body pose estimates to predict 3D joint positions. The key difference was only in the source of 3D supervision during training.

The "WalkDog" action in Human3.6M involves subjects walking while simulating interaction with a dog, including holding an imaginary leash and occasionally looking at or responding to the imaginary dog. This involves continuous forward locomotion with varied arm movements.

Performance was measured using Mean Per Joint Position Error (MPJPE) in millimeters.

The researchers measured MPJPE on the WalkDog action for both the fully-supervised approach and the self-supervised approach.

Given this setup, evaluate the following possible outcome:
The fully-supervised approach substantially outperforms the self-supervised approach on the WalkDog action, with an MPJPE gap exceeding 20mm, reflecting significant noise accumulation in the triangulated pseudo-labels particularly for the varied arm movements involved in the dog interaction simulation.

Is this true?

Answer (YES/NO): NO